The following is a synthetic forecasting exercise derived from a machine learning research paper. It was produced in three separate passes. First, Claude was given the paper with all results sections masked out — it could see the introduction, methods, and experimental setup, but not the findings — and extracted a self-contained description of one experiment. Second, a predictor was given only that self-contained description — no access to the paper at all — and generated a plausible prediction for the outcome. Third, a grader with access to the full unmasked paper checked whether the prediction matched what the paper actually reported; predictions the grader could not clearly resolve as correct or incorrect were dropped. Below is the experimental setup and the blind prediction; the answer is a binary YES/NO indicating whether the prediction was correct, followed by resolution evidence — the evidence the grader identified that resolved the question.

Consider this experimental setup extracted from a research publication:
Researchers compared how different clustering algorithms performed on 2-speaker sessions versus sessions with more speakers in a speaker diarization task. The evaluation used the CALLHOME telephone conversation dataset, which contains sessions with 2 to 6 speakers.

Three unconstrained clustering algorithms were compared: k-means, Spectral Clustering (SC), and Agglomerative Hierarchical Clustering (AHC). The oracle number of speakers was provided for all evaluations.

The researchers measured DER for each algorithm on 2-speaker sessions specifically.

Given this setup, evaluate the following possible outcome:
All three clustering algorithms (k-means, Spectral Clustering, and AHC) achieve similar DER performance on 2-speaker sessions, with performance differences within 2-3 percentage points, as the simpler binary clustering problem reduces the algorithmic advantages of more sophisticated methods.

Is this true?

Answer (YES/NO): YES